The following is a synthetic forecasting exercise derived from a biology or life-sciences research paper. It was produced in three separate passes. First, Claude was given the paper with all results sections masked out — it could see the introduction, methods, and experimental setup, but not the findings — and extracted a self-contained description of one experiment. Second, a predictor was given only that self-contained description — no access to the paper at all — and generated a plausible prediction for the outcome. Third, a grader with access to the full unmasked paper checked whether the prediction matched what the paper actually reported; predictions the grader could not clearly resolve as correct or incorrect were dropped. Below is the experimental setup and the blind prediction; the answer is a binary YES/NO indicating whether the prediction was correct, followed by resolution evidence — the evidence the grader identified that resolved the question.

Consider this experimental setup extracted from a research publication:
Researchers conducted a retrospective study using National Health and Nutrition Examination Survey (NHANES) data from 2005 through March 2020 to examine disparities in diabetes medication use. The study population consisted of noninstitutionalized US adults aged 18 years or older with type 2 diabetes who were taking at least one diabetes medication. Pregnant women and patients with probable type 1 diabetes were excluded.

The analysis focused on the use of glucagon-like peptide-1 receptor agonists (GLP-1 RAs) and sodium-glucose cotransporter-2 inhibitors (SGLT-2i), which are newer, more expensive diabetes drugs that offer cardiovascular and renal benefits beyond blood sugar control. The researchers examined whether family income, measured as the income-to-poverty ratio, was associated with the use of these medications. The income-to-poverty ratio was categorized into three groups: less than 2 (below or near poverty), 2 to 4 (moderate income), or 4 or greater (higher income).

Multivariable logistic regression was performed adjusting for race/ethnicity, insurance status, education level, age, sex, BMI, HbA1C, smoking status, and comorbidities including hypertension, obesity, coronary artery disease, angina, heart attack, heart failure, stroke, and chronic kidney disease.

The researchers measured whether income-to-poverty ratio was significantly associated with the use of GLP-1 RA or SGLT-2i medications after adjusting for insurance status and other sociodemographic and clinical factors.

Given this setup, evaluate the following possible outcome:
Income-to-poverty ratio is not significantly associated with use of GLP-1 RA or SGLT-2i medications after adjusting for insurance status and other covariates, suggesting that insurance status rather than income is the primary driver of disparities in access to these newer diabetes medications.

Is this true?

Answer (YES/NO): NO